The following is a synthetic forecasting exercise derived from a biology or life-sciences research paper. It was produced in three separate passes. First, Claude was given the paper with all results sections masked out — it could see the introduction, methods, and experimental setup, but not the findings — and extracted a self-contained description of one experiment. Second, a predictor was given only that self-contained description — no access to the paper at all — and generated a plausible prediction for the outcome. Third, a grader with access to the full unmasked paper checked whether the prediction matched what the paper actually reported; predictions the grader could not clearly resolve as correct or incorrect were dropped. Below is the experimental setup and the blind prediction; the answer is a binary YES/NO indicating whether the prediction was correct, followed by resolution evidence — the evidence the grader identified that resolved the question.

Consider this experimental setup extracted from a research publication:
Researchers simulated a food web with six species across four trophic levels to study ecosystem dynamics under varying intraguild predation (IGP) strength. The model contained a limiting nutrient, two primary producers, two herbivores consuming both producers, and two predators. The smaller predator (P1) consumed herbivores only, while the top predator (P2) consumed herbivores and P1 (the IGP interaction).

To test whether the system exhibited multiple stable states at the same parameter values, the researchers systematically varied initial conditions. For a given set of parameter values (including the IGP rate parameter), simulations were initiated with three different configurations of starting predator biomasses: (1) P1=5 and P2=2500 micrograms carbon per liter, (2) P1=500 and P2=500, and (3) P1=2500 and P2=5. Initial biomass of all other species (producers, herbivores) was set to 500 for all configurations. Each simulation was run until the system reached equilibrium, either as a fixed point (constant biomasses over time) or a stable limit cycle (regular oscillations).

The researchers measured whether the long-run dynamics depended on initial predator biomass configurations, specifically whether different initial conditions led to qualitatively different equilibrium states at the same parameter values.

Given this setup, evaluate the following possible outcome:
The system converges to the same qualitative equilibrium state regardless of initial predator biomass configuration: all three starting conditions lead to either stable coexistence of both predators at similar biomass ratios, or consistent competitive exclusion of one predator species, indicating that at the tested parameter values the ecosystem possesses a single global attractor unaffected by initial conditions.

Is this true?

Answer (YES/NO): NO